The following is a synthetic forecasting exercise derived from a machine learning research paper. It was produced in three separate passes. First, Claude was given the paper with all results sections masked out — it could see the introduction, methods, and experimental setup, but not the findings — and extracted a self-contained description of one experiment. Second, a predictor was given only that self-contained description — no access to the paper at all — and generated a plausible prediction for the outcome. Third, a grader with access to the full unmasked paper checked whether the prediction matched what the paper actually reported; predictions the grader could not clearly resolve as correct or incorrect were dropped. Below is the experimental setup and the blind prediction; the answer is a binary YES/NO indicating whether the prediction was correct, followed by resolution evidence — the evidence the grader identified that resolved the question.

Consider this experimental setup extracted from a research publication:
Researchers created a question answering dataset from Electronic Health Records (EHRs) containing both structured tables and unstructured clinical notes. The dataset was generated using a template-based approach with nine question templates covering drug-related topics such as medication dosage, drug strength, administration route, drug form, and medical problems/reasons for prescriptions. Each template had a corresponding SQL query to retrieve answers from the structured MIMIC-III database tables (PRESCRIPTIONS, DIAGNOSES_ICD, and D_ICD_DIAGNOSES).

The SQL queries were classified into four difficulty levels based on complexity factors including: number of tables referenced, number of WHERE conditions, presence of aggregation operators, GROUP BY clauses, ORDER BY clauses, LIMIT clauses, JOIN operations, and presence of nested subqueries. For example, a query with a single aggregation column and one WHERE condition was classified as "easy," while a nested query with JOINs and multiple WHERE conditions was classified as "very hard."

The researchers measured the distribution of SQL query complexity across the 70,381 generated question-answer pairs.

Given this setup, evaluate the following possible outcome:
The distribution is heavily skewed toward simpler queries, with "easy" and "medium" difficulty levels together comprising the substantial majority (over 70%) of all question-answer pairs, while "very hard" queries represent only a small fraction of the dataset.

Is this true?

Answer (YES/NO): NO